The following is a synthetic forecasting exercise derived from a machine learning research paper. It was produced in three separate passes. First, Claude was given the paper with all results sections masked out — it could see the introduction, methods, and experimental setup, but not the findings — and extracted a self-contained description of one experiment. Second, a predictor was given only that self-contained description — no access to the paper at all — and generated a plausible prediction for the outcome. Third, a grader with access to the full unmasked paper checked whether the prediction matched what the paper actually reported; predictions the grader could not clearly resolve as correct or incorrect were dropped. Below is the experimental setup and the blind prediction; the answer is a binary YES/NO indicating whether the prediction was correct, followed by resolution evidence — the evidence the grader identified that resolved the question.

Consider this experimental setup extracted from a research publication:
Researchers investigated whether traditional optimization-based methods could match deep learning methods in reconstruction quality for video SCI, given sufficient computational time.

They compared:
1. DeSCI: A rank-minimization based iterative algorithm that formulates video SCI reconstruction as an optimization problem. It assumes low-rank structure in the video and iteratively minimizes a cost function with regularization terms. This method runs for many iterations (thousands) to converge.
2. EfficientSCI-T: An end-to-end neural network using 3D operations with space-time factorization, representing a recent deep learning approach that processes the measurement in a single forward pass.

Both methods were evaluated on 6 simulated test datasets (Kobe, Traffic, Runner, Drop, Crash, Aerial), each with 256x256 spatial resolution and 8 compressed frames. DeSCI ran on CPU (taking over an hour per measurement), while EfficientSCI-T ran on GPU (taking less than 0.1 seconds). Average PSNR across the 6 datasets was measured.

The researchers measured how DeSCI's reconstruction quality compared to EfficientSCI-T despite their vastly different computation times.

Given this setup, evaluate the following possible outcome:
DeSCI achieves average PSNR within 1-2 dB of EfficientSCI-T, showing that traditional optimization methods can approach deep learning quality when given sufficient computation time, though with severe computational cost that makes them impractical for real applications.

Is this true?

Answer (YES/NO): YES